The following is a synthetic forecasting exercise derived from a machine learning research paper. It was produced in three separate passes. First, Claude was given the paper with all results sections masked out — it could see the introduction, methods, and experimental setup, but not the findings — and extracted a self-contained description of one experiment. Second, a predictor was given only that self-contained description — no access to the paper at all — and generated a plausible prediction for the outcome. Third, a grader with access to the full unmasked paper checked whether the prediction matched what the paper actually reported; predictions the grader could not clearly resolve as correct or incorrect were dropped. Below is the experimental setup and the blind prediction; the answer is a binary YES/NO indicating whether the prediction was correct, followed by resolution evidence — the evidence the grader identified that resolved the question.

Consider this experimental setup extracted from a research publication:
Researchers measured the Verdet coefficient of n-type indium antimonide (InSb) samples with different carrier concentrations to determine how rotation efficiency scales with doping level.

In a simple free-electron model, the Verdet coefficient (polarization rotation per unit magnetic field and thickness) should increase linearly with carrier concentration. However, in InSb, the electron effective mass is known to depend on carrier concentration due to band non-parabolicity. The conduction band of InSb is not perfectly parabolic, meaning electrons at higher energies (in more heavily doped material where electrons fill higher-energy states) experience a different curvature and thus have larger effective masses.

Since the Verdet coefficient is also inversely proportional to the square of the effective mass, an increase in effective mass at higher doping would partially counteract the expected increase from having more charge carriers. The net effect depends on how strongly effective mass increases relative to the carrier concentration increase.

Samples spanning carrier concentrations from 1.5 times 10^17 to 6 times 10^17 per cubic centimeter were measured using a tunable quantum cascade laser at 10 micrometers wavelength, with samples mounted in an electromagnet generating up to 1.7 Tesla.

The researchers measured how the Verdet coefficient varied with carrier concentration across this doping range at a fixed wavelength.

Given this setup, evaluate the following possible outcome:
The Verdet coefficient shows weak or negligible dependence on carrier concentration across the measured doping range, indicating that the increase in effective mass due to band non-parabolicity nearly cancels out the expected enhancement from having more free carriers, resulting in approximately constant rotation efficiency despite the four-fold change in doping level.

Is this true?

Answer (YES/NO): NO